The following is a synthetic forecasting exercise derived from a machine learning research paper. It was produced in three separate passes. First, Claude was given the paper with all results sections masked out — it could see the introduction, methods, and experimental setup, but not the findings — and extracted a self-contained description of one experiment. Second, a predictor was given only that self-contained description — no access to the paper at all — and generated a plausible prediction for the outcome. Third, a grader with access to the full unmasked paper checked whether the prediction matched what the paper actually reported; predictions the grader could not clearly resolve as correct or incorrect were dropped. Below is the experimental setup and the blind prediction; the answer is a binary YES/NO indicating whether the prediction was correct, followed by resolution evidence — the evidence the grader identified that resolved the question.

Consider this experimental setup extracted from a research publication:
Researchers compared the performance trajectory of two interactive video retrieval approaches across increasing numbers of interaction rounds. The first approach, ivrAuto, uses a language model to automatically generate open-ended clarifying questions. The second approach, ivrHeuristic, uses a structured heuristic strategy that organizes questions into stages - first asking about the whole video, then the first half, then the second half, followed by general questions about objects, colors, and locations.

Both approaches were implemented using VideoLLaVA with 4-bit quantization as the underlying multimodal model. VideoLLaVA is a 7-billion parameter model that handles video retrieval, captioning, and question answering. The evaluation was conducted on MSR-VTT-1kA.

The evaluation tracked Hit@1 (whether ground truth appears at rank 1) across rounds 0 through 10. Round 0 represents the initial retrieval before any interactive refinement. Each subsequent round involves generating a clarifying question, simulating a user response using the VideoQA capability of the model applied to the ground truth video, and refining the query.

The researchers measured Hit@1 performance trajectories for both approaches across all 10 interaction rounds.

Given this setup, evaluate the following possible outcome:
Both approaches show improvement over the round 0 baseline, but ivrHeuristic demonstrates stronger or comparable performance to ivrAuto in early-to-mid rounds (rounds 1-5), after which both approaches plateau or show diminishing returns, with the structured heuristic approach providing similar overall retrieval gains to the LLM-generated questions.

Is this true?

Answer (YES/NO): NO